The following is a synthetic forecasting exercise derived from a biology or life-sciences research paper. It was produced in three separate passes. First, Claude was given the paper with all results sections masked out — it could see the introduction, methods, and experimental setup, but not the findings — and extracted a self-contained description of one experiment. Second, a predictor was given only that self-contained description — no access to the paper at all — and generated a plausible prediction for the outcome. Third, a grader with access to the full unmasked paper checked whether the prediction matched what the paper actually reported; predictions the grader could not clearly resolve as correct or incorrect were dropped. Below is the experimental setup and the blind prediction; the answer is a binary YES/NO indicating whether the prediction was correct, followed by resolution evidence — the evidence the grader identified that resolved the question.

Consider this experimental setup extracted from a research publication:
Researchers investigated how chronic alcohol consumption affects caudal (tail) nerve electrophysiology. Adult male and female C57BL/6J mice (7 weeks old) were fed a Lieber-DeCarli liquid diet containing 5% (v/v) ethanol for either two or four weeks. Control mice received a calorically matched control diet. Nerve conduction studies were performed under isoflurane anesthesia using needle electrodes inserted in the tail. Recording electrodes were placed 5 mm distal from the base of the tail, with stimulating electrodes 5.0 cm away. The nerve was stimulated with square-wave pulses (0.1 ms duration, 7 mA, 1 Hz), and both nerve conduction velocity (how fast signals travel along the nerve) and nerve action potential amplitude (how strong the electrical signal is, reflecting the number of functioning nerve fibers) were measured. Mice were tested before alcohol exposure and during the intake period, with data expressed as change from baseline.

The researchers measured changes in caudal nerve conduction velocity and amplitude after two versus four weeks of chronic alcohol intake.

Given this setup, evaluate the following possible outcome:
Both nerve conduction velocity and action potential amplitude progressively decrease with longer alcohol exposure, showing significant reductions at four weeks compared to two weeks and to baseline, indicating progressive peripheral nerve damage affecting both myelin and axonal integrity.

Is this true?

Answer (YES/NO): NO